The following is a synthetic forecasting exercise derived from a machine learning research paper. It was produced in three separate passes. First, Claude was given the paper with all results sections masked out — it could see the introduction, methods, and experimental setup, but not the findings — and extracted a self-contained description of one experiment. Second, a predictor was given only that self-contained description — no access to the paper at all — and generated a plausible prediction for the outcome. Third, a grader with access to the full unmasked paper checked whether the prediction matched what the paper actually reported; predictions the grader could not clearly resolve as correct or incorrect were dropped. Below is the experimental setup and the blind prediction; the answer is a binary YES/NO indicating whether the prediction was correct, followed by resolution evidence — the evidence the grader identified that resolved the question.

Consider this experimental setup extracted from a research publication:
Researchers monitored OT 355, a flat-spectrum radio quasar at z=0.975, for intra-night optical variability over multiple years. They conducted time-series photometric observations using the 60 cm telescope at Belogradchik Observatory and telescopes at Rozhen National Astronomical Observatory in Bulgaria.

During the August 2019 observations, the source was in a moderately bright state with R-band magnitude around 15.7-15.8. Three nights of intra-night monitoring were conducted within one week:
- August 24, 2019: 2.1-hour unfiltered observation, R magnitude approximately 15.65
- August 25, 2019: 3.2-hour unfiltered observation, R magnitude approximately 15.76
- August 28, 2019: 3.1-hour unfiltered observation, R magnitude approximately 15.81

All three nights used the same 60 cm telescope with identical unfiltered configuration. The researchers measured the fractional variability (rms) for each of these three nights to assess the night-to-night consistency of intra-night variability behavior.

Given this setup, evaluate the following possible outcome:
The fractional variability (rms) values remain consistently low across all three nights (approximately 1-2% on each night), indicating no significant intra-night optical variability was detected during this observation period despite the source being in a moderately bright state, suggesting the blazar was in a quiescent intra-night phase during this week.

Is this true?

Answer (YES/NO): NO